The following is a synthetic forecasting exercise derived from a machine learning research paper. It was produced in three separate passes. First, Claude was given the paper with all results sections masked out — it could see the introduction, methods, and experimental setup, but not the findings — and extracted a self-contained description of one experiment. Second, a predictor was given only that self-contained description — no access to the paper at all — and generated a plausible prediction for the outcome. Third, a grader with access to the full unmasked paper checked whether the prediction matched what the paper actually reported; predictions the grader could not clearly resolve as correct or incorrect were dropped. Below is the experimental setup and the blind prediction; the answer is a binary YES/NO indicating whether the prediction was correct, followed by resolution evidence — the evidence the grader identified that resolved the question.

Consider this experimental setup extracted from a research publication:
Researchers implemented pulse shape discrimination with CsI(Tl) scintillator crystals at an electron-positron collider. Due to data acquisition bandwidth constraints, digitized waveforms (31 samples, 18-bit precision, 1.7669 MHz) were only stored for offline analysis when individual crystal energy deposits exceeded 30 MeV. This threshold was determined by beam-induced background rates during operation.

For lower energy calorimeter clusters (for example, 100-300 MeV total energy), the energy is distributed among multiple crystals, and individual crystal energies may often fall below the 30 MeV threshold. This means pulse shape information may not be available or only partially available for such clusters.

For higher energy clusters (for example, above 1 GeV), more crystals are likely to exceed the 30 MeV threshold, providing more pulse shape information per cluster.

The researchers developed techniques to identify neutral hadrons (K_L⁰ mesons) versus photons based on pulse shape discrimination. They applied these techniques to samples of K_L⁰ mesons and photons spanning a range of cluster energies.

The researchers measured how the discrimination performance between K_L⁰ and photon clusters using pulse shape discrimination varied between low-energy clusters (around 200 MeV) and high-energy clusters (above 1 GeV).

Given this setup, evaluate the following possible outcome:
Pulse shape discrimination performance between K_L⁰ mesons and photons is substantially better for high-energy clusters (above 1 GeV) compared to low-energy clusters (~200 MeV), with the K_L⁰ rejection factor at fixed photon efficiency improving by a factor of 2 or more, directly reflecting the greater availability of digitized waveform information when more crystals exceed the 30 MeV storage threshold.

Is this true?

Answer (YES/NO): YES